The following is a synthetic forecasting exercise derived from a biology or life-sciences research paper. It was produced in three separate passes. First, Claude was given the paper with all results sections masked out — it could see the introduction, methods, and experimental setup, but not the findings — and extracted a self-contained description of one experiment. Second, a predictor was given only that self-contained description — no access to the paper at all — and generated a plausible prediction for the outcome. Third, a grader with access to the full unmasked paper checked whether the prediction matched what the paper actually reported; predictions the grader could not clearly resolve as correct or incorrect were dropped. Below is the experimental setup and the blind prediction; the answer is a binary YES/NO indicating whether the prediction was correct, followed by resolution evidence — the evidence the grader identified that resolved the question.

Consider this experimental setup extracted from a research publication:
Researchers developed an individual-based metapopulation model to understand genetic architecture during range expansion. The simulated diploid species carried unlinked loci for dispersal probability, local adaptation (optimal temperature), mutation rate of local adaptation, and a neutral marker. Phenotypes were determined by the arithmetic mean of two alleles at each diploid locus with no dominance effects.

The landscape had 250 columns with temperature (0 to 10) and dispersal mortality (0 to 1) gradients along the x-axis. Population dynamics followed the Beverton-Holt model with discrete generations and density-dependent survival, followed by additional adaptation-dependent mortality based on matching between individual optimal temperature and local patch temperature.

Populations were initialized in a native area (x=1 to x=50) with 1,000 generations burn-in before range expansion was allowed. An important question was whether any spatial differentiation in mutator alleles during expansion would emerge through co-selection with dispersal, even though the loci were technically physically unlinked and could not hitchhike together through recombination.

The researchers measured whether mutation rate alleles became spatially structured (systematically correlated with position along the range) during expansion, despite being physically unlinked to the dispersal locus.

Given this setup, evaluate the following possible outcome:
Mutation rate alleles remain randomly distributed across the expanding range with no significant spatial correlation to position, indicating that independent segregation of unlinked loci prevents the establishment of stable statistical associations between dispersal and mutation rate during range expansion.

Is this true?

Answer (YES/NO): NO